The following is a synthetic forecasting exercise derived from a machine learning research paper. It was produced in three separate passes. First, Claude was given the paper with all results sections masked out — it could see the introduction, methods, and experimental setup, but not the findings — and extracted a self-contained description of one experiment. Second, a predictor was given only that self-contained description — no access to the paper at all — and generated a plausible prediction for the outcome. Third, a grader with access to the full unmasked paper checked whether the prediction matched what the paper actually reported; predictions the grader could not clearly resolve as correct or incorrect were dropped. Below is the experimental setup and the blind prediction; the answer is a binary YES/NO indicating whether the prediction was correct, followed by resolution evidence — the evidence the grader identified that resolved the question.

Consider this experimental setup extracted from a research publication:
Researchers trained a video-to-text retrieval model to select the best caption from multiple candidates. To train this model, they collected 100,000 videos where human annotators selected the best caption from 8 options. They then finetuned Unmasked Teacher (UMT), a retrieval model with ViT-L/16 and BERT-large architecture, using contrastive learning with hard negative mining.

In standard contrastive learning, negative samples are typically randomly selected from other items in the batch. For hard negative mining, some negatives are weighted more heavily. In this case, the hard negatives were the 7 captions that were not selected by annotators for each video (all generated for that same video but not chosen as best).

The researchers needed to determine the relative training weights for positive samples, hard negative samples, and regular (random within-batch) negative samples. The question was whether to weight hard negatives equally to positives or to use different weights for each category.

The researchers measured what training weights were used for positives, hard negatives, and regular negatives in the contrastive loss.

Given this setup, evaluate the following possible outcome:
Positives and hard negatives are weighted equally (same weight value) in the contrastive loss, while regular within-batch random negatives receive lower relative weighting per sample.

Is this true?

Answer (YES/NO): YES